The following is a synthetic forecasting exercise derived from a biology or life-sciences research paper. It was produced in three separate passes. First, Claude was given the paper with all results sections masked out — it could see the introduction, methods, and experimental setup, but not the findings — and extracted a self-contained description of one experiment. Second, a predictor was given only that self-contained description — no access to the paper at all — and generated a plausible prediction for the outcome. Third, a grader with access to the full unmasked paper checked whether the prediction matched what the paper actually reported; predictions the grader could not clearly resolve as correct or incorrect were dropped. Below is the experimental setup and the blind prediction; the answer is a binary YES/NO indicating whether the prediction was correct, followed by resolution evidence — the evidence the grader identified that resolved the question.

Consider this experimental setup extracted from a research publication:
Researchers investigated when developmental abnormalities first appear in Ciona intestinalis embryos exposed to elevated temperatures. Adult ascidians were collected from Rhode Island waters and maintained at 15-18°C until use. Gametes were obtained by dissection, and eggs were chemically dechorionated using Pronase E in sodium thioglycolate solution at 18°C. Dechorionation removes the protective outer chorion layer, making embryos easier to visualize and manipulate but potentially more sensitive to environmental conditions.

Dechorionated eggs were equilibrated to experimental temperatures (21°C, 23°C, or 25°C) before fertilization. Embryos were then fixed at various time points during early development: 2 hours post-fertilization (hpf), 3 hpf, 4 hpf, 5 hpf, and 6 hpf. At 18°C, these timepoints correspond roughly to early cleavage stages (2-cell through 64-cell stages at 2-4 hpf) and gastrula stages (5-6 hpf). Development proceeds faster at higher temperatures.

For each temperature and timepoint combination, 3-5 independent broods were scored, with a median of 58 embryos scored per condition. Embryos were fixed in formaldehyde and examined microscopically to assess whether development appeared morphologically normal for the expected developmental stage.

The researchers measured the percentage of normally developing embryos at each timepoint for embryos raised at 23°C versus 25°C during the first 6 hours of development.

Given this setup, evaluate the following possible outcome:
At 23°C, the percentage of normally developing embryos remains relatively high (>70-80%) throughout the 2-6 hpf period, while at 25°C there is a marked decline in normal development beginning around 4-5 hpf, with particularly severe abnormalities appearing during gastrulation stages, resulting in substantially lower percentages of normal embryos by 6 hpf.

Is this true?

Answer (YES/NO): NO